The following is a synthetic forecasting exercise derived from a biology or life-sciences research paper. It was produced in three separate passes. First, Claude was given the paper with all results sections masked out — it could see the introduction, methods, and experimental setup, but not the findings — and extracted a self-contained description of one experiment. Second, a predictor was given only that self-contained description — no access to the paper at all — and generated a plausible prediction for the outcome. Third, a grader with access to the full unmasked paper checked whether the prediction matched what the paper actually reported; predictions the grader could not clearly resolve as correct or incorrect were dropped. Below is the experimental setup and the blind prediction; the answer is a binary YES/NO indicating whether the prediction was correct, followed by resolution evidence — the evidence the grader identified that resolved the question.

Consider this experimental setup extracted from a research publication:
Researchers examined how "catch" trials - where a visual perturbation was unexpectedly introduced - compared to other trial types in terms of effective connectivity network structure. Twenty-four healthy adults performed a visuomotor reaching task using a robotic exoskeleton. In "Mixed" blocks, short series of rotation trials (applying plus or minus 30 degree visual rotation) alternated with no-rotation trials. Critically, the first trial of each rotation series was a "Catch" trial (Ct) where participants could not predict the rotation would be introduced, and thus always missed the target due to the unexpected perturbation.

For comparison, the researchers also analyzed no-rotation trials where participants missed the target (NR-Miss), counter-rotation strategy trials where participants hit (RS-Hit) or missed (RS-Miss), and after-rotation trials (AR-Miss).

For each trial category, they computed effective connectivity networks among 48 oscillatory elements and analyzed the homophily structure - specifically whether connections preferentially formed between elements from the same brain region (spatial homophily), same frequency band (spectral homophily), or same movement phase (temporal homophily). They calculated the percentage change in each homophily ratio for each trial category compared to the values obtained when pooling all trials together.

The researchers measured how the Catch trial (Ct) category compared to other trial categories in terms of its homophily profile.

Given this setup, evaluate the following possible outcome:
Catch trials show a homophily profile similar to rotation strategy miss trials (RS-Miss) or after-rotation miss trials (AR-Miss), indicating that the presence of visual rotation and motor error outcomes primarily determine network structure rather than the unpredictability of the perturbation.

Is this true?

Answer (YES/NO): NO